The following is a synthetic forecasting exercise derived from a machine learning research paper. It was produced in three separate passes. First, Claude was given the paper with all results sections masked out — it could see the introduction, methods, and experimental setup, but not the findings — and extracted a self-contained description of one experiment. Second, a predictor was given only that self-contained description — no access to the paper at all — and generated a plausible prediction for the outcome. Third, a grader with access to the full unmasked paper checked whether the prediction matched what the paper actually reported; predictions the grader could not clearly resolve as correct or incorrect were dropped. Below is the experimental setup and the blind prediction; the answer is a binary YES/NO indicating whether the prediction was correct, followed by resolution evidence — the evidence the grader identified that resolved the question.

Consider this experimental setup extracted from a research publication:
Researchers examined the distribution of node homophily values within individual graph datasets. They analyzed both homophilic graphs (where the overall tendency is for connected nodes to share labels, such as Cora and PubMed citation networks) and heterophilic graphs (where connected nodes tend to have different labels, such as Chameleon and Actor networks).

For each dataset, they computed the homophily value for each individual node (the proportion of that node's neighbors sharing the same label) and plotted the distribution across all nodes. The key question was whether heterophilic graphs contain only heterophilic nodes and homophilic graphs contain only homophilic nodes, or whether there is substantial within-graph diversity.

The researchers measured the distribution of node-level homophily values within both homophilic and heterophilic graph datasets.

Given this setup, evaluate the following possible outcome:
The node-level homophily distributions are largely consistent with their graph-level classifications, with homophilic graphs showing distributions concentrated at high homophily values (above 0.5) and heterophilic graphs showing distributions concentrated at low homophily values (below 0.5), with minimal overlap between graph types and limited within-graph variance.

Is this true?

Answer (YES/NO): NO